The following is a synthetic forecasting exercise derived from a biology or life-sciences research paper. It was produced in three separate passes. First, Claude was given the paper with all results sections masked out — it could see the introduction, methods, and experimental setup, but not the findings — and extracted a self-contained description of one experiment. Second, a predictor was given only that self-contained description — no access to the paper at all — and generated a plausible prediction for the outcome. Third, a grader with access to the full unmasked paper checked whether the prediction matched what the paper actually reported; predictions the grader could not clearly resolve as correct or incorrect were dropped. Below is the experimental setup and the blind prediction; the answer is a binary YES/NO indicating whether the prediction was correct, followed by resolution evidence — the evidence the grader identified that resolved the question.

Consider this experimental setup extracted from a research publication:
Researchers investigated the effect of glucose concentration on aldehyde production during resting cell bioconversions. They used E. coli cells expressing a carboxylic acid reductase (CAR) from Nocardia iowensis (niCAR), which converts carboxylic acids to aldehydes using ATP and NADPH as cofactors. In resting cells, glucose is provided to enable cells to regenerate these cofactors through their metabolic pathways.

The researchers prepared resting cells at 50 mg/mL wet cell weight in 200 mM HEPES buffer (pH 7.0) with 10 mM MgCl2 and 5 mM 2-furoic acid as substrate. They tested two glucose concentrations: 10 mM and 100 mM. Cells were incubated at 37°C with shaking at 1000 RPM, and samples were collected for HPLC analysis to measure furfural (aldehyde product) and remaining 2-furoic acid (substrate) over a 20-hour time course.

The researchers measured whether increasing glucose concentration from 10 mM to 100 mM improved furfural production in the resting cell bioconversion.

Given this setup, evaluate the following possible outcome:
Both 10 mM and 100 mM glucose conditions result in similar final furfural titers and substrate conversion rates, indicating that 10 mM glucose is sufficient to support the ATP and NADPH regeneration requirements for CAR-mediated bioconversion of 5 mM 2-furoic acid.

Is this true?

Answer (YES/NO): YES